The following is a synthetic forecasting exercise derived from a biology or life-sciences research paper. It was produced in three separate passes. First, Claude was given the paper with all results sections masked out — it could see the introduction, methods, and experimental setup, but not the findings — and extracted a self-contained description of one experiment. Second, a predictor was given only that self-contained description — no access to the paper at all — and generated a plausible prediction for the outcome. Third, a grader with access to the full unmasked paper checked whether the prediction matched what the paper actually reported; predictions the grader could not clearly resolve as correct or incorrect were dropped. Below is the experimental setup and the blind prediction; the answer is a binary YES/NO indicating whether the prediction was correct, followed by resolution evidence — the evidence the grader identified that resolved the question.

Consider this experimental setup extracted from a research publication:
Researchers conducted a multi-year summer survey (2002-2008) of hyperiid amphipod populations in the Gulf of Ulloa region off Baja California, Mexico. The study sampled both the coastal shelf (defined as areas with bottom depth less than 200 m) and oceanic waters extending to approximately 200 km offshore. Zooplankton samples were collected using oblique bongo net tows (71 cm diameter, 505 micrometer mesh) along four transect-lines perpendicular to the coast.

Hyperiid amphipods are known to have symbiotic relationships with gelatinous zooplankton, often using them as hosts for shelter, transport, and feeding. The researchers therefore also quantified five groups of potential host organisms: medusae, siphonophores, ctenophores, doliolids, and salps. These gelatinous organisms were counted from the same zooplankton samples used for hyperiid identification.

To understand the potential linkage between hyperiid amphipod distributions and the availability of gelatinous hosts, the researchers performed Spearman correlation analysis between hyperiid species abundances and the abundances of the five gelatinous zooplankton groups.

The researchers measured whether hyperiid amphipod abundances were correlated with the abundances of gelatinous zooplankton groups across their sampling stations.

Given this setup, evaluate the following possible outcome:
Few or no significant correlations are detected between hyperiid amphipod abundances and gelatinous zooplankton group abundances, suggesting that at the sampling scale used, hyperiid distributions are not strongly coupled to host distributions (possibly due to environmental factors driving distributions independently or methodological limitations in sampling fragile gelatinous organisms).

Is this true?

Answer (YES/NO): NO